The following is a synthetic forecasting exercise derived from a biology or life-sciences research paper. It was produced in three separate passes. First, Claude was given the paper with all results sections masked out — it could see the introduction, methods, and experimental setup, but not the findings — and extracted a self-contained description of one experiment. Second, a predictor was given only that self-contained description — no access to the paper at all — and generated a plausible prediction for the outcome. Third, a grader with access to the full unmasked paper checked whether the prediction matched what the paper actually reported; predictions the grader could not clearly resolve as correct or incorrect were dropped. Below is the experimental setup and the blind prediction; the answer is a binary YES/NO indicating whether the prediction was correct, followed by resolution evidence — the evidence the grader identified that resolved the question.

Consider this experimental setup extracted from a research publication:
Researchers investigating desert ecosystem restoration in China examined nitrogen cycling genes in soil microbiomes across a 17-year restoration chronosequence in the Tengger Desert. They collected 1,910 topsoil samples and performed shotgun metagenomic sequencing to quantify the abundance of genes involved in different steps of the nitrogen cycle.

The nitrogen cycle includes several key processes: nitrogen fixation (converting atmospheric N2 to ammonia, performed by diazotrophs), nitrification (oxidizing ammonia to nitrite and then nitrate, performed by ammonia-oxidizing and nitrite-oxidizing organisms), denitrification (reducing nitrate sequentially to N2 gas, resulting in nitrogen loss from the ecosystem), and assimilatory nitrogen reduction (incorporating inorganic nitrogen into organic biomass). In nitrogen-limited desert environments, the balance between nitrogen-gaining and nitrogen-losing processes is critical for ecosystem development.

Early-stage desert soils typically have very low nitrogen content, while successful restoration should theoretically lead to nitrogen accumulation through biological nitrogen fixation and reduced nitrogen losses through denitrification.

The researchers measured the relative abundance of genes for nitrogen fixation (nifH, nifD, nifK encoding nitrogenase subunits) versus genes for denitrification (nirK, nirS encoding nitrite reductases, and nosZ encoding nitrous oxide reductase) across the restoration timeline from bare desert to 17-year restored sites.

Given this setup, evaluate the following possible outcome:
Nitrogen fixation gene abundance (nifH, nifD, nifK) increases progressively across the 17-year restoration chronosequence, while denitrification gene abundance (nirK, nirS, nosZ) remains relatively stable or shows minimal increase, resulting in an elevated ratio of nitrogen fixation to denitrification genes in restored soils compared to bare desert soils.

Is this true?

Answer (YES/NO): NO